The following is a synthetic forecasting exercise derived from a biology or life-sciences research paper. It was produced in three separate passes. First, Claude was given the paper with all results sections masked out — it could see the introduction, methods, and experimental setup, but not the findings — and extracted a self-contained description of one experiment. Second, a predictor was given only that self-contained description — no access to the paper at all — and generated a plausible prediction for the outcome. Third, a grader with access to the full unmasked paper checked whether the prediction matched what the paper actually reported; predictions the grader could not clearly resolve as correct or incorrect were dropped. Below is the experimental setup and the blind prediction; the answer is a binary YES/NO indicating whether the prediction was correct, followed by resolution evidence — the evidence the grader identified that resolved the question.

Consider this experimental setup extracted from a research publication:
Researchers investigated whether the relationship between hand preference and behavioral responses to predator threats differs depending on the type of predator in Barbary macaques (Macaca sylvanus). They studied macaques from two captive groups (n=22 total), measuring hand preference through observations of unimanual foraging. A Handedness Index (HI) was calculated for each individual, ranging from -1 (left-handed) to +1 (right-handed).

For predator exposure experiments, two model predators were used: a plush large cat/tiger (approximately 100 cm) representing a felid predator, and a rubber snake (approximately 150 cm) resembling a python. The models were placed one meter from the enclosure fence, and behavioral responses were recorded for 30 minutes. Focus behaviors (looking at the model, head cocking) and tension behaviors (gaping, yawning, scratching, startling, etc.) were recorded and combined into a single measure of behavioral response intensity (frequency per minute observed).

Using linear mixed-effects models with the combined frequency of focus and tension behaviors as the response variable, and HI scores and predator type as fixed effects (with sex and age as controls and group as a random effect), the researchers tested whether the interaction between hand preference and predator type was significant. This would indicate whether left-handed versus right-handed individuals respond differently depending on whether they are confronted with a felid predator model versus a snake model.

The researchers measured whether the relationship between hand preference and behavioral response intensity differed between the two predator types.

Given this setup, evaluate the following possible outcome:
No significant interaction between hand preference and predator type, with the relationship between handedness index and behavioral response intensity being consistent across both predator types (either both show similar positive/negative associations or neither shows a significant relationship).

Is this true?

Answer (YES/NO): NO